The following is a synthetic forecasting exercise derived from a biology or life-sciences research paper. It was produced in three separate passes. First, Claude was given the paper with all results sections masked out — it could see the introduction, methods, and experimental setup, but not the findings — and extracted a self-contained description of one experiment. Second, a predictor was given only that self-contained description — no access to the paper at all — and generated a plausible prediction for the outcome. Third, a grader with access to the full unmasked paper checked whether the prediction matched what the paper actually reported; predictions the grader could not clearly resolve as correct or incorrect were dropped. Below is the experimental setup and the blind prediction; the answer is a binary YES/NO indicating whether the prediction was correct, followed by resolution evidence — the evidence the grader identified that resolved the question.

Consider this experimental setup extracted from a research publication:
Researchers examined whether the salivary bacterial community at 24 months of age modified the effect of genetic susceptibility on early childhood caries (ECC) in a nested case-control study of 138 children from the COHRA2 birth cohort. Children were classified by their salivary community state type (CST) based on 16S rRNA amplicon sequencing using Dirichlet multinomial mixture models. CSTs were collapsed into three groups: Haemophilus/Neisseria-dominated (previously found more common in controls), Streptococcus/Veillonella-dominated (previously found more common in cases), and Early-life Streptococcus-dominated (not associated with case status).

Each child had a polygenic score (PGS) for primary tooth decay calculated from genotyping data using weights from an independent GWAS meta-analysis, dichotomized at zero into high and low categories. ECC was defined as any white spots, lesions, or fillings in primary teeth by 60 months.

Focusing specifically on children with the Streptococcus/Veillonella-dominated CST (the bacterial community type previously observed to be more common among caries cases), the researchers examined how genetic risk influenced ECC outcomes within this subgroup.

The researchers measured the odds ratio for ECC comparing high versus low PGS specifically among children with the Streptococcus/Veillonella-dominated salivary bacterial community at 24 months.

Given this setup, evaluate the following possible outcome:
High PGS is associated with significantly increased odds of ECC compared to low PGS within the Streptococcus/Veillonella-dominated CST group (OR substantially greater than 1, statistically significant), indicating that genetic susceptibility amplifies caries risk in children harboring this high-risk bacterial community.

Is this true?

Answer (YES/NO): NO